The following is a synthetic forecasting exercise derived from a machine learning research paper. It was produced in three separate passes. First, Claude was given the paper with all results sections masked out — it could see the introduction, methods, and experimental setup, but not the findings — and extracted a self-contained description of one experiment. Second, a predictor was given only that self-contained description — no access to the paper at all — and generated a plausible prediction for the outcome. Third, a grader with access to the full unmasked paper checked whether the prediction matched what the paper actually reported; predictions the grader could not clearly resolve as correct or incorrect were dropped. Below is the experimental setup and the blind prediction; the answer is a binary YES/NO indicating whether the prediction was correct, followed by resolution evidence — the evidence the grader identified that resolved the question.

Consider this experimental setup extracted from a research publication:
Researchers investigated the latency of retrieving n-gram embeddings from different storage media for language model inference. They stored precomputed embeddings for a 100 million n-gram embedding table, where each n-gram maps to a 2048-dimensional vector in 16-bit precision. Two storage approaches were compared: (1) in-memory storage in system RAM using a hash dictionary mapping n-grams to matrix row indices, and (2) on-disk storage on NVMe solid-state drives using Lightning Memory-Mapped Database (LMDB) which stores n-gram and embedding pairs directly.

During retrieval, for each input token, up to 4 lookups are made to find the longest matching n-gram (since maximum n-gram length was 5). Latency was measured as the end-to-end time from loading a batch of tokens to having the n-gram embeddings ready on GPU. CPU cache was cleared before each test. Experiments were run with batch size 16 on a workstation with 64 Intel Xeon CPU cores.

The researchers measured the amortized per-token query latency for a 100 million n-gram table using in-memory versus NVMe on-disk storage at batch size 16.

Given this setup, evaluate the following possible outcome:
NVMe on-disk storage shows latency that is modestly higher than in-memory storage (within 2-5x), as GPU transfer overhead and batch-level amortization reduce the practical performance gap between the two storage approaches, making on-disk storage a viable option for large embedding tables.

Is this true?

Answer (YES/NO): NO